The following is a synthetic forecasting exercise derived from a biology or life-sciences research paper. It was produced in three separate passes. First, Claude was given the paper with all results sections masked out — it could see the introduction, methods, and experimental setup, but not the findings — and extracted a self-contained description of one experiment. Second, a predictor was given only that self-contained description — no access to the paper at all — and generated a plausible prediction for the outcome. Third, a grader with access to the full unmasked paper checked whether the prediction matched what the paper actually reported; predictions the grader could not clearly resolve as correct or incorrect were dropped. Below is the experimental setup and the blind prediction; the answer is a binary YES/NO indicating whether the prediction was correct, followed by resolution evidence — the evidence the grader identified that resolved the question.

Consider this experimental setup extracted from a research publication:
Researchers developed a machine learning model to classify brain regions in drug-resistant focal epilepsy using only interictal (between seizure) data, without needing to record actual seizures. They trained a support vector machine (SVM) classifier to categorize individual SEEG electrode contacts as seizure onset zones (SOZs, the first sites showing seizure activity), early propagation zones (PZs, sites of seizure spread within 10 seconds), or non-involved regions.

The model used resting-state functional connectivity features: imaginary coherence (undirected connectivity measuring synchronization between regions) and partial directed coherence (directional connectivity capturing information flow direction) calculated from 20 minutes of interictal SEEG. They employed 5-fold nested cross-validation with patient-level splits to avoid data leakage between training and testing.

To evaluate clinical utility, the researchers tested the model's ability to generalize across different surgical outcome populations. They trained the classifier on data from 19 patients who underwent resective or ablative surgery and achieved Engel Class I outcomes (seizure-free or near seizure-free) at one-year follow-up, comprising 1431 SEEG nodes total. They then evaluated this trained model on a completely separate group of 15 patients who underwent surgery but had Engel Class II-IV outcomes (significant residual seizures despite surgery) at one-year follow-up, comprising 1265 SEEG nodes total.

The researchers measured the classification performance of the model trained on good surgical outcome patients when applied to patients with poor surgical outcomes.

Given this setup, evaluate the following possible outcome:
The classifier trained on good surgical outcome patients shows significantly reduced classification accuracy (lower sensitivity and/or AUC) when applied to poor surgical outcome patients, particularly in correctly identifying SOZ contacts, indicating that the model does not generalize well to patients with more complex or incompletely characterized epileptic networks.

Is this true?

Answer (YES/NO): NO